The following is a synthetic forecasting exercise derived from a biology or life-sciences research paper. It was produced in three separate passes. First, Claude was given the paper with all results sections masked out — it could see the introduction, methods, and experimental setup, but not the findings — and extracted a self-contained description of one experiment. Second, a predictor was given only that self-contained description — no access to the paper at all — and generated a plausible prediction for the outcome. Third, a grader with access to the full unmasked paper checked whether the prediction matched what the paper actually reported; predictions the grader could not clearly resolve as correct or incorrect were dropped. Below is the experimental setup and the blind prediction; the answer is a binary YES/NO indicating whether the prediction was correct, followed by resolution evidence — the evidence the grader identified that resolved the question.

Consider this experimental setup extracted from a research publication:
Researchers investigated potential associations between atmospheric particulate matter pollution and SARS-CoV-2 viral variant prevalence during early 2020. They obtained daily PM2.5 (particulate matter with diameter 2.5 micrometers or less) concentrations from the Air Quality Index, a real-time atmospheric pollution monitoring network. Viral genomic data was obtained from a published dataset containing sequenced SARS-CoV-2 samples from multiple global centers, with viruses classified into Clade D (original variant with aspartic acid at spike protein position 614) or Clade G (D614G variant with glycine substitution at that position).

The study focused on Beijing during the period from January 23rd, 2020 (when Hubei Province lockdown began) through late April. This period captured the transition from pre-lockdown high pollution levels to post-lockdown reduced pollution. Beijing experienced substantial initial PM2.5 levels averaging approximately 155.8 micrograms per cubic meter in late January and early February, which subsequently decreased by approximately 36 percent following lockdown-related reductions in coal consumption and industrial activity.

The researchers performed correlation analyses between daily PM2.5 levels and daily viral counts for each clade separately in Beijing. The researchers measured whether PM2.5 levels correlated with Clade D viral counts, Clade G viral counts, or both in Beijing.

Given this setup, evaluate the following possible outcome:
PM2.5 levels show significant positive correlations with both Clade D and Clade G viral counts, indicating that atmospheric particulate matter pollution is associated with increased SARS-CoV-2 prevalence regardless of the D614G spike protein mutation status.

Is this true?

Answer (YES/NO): NO